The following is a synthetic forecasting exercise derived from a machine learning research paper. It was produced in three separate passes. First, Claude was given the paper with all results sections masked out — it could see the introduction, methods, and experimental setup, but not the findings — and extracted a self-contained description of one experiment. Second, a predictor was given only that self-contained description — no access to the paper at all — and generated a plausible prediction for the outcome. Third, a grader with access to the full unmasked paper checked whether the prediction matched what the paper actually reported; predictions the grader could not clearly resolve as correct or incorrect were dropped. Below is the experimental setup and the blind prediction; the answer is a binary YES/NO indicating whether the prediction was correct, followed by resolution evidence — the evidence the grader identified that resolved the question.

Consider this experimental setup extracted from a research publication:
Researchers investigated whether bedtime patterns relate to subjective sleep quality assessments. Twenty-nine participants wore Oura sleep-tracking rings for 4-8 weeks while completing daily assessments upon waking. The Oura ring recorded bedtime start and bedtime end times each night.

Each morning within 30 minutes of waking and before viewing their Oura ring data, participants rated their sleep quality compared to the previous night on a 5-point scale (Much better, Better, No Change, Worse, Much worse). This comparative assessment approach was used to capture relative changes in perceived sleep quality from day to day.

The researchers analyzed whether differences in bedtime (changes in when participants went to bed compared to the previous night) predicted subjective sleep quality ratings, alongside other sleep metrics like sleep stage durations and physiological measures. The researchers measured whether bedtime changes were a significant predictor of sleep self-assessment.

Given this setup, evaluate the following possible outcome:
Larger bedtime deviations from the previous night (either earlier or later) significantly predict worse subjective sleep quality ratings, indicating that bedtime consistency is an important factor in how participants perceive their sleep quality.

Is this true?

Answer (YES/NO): NO